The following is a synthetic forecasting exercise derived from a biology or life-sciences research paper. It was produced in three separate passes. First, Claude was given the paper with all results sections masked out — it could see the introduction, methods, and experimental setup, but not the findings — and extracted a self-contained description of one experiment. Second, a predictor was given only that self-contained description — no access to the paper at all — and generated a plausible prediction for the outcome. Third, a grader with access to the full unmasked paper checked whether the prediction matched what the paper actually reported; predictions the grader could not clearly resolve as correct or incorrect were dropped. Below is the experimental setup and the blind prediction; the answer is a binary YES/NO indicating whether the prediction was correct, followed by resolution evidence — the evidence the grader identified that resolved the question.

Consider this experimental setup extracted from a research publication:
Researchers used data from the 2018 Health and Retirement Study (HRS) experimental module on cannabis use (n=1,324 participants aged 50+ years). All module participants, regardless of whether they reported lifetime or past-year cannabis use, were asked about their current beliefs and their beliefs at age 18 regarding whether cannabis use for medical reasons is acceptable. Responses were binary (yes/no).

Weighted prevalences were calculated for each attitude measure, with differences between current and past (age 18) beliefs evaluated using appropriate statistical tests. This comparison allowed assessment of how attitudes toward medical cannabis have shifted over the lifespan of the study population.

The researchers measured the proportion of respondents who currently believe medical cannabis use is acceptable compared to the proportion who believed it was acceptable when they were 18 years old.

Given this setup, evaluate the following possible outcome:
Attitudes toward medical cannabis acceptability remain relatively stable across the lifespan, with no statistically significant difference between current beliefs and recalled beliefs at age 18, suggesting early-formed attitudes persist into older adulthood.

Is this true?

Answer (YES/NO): NO